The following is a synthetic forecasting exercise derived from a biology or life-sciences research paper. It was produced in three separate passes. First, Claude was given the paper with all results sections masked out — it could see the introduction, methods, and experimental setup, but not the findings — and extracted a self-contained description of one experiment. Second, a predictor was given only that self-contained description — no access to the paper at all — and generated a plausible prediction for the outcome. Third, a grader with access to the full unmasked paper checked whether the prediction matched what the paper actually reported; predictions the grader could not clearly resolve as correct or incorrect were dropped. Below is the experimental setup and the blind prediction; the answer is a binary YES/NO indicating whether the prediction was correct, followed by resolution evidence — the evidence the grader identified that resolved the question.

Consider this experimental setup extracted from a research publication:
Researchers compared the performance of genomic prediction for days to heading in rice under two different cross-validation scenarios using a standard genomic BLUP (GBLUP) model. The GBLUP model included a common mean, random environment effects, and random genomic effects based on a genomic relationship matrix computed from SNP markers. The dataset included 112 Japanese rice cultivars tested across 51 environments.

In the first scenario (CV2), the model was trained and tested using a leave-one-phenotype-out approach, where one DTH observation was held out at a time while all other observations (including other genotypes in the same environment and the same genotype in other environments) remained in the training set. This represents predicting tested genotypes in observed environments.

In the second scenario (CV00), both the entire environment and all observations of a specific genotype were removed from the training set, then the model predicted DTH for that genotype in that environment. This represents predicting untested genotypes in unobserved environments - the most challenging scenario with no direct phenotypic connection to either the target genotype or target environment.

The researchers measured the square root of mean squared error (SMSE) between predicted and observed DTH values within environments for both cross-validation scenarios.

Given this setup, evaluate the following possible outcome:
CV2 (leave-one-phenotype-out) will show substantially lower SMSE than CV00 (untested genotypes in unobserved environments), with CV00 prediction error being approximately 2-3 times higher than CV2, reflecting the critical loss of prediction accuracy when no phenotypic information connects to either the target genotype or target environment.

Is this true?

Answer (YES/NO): NO